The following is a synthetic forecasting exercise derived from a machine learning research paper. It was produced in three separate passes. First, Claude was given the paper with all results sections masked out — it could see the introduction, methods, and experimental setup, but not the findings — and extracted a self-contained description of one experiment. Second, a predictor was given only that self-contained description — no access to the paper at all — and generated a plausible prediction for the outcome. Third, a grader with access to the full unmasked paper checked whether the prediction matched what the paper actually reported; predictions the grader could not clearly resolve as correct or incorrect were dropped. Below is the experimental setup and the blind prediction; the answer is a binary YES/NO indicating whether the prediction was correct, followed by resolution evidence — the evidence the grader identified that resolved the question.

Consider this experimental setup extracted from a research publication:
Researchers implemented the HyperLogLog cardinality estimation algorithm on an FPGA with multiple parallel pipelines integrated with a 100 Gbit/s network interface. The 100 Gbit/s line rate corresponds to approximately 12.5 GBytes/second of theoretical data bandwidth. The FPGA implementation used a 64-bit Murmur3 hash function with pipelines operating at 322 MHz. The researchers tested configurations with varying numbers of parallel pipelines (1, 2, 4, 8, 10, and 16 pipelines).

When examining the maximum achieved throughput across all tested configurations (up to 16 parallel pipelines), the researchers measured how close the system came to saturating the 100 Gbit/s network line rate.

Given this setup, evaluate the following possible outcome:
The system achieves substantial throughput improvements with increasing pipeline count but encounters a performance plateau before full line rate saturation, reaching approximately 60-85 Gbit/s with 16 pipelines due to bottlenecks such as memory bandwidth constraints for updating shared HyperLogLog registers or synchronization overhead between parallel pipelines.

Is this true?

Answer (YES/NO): NO